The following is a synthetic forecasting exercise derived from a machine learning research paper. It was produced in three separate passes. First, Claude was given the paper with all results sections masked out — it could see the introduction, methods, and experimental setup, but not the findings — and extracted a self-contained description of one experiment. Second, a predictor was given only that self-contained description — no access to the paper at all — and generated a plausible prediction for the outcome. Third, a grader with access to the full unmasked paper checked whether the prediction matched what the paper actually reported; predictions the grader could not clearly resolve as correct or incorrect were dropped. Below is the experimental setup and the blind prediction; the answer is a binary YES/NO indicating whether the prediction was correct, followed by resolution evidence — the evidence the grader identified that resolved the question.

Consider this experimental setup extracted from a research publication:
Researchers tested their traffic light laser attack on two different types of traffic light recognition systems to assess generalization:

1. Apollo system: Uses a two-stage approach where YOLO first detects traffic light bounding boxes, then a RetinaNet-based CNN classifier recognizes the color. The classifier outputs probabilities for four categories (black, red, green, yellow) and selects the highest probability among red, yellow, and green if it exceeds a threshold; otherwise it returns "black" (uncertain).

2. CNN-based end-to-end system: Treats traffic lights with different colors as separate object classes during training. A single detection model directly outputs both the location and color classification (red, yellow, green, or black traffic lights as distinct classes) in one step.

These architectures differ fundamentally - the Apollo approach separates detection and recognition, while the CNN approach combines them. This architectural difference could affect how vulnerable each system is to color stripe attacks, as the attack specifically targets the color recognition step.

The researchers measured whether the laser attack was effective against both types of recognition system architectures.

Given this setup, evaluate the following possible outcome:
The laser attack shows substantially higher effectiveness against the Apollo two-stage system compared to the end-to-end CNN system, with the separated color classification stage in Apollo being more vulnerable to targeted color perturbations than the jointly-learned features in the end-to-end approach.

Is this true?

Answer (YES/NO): NO